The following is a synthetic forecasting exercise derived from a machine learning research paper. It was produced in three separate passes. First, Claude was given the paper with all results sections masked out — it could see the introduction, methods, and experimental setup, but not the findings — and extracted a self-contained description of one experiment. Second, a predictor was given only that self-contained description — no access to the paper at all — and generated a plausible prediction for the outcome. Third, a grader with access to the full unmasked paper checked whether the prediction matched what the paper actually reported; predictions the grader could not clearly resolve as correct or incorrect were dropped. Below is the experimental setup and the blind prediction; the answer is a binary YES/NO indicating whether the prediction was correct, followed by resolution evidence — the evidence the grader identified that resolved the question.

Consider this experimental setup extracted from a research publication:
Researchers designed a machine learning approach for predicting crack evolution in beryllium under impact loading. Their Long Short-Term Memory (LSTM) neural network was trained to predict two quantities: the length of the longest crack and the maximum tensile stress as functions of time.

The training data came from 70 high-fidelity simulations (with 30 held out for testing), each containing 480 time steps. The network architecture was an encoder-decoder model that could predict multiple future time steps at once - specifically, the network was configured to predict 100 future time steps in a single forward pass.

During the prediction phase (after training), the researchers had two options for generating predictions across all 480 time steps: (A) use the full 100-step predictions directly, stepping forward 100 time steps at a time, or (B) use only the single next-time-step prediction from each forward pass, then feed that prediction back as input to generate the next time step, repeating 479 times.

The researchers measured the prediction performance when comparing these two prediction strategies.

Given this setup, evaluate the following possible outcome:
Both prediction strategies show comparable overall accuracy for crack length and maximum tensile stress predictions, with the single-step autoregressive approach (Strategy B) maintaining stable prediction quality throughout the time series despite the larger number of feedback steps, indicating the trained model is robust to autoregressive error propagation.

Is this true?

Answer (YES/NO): NO